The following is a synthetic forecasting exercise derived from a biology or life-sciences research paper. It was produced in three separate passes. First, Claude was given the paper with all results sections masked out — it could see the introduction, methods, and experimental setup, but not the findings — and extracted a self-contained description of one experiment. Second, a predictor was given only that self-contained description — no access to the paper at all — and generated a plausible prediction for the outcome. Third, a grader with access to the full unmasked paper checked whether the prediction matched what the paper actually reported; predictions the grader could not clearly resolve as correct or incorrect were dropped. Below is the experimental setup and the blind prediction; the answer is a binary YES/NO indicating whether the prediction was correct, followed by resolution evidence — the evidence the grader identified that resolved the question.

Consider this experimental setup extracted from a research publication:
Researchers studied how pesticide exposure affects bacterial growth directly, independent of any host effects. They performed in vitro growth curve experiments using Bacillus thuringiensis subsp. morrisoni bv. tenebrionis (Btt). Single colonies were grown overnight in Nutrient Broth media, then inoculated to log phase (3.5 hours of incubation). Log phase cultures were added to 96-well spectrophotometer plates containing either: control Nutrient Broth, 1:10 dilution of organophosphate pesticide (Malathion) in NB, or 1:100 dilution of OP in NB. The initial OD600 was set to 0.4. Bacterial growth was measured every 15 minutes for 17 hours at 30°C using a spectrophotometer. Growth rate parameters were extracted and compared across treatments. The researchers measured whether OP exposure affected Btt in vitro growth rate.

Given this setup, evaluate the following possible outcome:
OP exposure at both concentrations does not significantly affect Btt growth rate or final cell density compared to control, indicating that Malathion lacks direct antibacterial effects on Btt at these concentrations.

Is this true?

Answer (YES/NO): NO